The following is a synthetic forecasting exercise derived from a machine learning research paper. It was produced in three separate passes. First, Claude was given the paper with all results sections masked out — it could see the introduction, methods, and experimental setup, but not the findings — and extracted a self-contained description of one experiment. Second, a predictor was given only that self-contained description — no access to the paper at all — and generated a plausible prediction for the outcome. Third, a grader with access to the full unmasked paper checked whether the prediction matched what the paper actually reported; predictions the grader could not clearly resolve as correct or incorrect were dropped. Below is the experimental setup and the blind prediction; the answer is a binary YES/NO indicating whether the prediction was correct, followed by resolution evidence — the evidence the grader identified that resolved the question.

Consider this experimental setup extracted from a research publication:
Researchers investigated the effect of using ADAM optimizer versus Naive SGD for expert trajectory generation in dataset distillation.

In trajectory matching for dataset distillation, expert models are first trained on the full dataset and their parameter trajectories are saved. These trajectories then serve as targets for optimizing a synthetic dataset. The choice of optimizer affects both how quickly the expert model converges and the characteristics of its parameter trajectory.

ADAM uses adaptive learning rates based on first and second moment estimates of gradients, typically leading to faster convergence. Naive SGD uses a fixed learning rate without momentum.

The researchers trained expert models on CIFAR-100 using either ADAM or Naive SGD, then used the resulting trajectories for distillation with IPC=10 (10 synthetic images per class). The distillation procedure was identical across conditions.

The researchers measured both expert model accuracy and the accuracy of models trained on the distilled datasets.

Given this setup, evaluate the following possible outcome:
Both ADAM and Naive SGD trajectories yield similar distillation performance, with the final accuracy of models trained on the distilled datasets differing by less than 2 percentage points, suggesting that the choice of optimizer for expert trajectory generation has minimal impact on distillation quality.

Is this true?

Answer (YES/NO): NO